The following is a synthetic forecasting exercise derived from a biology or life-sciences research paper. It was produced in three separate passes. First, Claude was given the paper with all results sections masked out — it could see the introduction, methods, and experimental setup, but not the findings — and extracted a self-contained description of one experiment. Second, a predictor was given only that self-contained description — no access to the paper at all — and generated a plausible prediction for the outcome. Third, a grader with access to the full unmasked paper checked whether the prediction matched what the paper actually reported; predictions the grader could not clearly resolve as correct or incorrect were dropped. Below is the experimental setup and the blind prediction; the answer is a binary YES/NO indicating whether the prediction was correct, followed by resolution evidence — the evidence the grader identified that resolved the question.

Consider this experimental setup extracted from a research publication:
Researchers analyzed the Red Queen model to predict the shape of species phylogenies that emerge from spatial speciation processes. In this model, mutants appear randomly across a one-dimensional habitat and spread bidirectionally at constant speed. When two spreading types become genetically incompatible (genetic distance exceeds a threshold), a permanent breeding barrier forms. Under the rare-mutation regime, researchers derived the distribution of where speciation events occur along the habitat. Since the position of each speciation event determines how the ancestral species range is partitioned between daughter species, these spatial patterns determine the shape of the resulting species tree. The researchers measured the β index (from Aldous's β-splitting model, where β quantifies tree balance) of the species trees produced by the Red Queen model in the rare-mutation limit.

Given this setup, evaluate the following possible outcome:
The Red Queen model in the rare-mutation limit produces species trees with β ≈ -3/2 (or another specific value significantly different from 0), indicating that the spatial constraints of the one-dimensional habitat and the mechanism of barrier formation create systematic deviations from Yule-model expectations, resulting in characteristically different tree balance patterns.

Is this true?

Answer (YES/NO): NO